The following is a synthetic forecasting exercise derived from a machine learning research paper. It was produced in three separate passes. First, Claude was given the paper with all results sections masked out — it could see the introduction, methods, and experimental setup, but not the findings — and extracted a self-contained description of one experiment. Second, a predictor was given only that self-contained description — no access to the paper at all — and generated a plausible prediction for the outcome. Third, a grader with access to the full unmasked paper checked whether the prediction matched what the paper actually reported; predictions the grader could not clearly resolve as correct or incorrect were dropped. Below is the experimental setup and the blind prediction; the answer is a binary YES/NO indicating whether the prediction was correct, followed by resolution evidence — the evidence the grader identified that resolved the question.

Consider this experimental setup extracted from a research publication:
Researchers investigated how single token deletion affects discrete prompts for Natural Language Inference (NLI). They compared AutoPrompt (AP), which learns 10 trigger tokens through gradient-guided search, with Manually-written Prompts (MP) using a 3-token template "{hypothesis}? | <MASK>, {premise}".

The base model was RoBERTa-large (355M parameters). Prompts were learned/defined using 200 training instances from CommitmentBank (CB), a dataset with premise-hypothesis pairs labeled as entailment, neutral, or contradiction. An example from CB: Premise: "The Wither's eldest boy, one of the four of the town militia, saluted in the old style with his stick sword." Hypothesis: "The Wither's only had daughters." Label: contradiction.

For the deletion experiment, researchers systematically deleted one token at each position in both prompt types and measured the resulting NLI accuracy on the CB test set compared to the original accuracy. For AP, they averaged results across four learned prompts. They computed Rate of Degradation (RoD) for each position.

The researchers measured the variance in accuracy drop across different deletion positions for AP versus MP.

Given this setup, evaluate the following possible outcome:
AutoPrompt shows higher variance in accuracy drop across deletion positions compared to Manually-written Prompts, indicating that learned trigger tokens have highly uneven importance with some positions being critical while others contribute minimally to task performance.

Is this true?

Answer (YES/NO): YES